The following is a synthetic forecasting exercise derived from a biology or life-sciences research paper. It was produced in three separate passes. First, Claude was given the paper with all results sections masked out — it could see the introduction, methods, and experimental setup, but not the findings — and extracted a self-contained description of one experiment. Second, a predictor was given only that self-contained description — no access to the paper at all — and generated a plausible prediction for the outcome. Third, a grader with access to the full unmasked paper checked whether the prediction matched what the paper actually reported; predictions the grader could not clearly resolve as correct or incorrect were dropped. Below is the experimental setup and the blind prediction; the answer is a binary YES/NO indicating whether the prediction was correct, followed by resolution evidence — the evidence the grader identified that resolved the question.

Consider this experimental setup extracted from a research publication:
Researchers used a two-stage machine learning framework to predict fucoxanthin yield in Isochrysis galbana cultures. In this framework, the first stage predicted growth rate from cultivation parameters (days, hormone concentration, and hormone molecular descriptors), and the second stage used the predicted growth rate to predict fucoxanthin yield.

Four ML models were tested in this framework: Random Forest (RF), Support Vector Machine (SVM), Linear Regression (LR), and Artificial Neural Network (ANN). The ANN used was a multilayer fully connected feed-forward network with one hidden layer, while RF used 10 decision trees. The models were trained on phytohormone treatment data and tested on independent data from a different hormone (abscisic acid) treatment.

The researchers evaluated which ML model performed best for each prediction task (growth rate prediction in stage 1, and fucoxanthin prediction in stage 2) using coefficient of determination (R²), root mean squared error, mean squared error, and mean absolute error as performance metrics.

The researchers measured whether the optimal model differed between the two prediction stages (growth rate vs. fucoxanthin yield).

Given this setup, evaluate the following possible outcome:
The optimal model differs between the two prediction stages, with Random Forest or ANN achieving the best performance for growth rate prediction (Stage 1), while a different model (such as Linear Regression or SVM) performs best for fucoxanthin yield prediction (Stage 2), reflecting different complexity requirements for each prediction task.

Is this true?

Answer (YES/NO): NO